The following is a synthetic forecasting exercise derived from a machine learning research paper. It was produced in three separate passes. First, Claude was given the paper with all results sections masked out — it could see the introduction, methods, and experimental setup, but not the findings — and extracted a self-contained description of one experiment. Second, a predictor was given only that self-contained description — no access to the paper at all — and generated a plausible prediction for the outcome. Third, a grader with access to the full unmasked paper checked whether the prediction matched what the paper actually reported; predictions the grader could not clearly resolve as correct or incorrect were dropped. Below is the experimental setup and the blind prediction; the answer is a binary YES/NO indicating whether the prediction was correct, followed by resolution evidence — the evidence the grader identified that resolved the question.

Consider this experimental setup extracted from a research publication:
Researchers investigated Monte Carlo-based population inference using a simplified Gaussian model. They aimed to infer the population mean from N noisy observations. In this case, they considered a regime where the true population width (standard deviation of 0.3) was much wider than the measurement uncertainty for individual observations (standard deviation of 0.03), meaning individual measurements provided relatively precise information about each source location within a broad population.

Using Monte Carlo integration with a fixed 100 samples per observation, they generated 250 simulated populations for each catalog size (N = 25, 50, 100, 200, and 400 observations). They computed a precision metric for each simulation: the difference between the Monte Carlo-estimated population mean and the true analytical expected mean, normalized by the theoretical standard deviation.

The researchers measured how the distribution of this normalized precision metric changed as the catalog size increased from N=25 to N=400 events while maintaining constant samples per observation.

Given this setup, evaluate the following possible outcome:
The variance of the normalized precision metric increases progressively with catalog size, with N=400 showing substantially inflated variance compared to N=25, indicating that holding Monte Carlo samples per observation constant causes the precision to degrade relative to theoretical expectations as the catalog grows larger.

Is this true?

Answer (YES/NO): NO